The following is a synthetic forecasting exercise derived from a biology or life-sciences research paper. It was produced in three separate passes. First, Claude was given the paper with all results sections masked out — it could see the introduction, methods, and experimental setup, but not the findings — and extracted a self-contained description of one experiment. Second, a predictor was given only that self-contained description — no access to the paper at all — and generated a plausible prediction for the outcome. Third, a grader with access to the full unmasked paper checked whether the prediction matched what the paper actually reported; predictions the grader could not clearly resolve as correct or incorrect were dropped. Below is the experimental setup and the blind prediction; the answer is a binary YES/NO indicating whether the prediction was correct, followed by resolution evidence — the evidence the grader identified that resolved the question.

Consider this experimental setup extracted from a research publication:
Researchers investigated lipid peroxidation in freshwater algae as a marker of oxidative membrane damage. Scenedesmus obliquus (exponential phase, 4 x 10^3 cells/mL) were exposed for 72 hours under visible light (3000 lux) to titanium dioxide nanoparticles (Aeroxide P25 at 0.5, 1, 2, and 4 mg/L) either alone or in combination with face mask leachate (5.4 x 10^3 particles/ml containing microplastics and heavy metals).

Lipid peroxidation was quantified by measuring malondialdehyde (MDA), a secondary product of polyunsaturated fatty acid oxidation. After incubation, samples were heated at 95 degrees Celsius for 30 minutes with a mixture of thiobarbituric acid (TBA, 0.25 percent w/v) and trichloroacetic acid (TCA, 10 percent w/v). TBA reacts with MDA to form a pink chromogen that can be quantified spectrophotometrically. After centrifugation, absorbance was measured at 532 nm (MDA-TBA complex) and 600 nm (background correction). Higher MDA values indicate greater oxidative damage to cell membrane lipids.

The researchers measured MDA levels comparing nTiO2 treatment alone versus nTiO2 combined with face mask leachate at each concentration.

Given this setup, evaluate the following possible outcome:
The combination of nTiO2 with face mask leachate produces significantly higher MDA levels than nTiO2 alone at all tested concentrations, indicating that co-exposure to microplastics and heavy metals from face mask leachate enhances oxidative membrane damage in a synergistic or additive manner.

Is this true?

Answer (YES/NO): NO